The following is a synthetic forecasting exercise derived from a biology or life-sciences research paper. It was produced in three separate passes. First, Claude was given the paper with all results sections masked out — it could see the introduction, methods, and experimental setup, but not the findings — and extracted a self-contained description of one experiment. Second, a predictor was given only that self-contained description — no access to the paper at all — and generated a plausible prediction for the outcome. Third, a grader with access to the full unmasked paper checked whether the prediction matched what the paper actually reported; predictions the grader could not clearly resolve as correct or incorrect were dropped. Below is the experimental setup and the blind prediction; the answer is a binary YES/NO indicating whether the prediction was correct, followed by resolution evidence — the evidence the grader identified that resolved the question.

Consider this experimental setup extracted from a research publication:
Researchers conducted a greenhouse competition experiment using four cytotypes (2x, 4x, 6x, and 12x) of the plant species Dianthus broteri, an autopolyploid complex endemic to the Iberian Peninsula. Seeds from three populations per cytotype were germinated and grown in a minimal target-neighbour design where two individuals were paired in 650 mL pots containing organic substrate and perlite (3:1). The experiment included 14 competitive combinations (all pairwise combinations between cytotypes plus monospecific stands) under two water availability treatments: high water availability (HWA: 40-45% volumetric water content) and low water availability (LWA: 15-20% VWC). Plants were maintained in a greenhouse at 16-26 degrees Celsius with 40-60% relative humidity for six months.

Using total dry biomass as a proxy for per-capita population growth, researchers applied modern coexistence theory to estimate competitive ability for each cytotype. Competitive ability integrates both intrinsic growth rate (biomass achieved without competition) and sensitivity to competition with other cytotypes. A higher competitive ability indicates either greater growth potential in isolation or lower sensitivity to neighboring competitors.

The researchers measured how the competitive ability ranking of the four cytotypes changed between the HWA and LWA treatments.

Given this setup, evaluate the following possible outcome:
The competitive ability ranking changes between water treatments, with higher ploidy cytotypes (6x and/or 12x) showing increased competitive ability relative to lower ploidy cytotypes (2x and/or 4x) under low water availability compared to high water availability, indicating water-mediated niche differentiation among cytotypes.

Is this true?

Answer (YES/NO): YES